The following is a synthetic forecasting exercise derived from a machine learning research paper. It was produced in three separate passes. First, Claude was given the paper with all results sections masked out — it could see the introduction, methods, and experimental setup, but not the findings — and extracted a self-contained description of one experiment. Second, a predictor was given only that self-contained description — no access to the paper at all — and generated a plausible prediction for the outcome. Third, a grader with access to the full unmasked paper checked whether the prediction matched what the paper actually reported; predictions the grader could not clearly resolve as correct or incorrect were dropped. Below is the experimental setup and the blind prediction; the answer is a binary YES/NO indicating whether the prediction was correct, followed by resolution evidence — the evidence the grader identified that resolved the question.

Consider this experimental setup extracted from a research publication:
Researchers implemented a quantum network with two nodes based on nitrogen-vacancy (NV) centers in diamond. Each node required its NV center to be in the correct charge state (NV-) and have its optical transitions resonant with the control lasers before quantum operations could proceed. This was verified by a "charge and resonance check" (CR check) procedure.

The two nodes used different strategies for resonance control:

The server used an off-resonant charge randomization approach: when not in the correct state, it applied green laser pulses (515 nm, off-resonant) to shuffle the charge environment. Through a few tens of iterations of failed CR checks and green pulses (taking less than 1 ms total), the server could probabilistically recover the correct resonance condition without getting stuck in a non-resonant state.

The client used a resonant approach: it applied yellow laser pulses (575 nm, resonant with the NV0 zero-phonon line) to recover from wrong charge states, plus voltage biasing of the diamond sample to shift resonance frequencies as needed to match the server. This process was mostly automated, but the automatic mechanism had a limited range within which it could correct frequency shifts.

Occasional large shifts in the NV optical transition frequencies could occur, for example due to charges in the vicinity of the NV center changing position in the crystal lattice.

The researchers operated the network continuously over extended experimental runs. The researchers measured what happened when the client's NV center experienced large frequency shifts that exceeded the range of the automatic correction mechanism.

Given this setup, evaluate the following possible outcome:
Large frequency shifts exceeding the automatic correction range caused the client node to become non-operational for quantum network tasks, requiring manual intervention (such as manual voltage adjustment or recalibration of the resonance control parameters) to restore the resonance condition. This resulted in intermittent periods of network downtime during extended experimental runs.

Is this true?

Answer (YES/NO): YES